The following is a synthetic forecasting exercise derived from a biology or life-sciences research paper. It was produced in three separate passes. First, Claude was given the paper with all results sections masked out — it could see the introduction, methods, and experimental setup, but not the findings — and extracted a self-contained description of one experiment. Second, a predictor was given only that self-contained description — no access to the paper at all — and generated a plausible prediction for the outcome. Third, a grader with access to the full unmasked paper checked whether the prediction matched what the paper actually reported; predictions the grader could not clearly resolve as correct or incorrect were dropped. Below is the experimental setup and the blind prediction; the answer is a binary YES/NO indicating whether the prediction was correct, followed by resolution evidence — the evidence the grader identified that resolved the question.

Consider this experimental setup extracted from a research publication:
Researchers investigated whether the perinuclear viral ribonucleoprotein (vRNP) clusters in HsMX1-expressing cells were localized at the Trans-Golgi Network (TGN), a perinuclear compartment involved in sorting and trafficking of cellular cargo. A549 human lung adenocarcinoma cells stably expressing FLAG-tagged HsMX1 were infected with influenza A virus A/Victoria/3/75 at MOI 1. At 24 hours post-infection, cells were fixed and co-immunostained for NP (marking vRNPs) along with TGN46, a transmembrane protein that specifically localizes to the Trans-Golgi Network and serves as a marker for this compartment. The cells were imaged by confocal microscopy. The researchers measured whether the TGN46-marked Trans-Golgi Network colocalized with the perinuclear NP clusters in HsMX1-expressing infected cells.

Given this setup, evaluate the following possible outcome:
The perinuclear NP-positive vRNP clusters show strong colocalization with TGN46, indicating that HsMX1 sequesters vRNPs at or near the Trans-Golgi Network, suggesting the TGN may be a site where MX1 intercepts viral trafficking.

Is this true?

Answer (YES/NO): NO